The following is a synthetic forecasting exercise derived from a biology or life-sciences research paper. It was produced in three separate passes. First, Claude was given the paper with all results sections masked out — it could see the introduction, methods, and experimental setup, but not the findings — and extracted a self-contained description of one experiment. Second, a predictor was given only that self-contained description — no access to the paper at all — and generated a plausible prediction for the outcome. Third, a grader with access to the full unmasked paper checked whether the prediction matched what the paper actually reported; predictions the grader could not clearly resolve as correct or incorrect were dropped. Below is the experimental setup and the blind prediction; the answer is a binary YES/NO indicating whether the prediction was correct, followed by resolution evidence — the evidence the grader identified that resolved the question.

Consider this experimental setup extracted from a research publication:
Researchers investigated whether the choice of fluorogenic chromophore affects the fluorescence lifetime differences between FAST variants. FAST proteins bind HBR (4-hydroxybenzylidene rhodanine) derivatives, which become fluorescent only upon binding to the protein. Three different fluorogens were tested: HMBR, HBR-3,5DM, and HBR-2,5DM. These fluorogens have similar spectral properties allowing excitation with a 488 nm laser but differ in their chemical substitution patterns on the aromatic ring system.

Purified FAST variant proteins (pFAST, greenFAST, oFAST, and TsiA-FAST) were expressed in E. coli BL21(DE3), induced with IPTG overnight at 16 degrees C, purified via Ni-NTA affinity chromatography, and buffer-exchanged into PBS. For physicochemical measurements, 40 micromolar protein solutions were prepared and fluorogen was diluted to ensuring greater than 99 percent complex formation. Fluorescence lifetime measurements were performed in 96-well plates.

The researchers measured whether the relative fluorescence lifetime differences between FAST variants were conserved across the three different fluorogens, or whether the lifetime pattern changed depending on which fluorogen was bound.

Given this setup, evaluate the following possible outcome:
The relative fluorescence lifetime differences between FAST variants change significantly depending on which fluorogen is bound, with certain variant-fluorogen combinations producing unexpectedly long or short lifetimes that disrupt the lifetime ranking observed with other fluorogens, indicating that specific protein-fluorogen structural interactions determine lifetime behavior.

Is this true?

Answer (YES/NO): NO